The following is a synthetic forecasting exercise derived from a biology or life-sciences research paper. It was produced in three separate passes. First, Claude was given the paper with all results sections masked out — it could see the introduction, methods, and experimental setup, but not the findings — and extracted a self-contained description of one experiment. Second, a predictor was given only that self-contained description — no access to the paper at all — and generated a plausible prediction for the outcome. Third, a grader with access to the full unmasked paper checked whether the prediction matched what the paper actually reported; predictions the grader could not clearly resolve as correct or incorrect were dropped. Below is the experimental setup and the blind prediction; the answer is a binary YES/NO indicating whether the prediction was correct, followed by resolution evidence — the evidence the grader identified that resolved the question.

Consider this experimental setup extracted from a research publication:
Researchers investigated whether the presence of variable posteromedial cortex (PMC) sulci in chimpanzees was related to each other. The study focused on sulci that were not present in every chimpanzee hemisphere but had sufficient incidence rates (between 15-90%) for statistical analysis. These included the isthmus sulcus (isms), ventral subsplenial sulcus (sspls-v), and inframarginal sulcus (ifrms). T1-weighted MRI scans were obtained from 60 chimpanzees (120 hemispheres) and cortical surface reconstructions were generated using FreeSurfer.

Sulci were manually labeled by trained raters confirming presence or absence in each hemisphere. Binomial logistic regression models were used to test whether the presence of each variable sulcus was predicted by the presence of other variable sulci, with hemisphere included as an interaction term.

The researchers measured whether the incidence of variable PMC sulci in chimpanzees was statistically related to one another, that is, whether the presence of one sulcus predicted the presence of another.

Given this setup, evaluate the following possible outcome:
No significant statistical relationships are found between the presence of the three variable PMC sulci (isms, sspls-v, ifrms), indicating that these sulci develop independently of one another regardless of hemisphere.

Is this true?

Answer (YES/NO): NO